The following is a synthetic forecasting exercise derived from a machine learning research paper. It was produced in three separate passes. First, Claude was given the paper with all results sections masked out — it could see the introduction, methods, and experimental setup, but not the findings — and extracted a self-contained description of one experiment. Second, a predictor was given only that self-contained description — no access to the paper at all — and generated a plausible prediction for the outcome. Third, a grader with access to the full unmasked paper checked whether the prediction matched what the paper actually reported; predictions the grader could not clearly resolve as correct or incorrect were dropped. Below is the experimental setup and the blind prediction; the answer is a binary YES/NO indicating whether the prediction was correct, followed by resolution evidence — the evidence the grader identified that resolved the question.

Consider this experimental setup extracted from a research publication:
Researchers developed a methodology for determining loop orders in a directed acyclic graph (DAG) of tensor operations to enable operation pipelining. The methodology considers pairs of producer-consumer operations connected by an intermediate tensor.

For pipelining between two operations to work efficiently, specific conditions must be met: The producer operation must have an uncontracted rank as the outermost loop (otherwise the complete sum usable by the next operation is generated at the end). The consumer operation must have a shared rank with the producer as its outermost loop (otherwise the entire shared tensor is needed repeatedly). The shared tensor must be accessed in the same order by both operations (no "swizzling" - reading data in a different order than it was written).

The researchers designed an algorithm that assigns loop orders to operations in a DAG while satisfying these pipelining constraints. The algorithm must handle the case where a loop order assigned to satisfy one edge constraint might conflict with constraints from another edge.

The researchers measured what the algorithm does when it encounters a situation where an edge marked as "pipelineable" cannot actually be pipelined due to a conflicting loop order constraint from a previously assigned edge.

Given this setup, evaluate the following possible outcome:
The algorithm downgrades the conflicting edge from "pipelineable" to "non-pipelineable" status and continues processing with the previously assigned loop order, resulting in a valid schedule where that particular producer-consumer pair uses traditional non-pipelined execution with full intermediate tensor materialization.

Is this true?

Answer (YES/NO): NO